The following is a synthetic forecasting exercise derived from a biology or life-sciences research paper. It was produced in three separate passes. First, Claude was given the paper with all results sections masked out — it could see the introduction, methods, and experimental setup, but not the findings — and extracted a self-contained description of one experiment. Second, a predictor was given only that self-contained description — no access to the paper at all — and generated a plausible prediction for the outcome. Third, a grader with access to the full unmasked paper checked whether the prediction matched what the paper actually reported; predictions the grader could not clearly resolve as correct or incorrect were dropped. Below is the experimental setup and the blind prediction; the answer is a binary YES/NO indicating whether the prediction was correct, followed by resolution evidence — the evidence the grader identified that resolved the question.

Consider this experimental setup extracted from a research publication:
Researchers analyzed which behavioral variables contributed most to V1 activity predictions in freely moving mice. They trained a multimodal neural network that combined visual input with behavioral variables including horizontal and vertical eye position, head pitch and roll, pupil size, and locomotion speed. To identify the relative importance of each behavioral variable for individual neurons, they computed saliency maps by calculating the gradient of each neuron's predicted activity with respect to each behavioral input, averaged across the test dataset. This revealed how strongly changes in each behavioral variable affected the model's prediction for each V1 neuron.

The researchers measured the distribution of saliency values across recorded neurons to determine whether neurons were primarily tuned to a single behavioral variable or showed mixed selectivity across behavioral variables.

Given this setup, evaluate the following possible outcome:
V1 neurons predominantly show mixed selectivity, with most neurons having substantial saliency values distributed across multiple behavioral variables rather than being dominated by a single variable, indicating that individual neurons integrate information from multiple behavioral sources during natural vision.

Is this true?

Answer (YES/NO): YES